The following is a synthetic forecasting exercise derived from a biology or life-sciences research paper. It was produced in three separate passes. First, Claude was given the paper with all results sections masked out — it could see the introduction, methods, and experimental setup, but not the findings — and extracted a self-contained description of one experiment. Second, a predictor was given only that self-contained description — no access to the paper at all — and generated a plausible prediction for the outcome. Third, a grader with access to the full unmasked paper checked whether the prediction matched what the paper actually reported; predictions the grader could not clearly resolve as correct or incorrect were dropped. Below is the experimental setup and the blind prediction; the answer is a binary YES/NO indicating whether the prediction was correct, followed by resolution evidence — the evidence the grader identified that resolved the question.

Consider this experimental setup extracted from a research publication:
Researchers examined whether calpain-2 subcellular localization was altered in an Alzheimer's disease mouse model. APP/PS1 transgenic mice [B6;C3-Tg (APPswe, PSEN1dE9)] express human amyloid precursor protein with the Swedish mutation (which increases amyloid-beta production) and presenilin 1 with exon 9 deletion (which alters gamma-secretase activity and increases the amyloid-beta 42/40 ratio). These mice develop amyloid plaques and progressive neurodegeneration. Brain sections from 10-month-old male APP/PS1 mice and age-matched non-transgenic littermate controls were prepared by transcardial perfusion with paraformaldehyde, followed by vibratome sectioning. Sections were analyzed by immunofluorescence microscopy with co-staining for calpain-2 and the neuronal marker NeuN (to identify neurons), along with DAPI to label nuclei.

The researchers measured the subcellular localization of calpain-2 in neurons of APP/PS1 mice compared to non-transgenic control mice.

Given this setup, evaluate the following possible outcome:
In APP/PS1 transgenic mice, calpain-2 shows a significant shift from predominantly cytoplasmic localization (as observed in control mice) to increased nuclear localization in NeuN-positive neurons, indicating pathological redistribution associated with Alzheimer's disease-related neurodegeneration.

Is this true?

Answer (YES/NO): NO